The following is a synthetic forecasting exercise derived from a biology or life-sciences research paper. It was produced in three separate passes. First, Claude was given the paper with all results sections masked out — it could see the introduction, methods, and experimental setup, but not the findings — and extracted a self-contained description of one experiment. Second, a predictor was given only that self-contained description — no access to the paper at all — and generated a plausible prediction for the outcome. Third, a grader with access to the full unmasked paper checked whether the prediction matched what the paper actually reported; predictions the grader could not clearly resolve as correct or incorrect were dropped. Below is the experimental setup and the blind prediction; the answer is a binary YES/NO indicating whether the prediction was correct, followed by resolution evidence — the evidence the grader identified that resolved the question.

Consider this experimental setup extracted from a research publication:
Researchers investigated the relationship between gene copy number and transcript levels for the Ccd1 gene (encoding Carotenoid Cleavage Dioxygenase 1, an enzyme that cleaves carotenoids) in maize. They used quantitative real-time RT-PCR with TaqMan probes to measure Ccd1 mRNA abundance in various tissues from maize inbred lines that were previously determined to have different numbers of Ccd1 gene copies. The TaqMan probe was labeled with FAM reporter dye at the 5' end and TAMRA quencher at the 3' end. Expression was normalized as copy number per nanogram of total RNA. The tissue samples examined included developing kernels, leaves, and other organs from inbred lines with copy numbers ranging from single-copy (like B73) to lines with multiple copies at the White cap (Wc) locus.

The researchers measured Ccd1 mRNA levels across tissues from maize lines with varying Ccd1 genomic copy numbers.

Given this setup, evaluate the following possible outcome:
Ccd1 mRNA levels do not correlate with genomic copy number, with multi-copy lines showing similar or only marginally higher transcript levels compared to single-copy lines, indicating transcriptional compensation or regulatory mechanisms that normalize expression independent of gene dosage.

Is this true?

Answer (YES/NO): NO